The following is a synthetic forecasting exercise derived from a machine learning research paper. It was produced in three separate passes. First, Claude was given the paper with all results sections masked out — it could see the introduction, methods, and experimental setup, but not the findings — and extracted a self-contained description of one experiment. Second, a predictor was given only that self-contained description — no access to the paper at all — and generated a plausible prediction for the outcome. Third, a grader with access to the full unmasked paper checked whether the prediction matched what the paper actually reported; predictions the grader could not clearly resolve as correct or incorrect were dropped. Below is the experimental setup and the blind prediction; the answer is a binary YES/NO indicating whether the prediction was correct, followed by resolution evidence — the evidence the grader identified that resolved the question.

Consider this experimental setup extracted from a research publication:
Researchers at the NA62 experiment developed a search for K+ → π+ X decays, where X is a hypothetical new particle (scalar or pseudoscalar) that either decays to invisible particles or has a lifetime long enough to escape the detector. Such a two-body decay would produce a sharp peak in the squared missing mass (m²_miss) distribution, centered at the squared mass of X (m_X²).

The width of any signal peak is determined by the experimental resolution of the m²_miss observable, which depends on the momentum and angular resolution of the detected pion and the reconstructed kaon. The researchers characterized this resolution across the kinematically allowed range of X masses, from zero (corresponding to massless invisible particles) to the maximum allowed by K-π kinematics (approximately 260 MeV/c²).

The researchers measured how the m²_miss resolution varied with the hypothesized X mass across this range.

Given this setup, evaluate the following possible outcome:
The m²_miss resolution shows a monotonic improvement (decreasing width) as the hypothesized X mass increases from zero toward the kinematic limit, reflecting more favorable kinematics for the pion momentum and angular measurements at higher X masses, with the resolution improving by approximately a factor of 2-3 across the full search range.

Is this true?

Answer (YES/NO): NO